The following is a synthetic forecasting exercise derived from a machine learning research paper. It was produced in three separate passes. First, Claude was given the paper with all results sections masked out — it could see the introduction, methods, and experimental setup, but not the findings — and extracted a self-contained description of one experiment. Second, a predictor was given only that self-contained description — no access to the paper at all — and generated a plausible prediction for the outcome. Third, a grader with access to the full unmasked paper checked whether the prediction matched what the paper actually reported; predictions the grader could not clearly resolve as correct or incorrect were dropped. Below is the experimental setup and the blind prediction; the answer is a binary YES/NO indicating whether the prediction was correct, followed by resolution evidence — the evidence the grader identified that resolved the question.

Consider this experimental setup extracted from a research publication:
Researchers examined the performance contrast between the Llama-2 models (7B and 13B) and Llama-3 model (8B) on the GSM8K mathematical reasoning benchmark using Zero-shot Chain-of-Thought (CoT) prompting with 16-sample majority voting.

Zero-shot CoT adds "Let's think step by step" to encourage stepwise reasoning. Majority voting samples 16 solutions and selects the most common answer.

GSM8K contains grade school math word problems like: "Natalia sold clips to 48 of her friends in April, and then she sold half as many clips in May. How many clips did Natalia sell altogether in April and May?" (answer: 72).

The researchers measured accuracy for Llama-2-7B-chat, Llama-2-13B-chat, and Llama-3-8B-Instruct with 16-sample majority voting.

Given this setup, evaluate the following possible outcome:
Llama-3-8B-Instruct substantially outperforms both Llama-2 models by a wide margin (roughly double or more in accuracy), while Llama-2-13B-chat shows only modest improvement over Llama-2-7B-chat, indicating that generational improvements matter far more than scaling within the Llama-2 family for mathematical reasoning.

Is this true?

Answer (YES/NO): NO